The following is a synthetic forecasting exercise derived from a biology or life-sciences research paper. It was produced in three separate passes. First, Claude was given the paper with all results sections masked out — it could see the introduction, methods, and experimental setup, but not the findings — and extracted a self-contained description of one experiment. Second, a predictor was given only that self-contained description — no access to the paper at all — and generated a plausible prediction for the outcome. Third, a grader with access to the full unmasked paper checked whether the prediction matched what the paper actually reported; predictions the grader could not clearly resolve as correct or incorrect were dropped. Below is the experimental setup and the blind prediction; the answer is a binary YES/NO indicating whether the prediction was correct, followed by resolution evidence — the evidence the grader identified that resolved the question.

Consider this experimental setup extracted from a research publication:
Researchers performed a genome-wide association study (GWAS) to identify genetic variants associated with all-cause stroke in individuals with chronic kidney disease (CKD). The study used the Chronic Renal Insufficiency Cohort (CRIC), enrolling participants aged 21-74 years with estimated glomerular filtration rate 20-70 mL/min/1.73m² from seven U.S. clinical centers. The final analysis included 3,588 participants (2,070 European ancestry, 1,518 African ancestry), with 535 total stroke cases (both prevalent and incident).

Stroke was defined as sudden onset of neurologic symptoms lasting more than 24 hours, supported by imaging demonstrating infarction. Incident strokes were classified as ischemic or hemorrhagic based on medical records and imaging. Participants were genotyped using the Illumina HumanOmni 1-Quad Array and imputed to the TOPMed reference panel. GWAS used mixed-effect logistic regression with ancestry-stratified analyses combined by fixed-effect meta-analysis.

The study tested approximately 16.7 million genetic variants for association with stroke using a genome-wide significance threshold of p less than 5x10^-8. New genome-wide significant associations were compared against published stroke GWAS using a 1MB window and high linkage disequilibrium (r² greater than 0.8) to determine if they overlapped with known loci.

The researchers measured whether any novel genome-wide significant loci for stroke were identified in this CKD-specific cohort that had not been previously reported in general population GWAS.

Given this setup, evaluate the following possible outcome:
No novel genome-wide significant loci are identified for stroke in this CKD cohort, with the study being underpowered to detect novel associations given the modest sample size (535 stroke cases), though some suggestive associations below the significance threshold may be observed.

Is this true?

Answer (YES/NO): NO